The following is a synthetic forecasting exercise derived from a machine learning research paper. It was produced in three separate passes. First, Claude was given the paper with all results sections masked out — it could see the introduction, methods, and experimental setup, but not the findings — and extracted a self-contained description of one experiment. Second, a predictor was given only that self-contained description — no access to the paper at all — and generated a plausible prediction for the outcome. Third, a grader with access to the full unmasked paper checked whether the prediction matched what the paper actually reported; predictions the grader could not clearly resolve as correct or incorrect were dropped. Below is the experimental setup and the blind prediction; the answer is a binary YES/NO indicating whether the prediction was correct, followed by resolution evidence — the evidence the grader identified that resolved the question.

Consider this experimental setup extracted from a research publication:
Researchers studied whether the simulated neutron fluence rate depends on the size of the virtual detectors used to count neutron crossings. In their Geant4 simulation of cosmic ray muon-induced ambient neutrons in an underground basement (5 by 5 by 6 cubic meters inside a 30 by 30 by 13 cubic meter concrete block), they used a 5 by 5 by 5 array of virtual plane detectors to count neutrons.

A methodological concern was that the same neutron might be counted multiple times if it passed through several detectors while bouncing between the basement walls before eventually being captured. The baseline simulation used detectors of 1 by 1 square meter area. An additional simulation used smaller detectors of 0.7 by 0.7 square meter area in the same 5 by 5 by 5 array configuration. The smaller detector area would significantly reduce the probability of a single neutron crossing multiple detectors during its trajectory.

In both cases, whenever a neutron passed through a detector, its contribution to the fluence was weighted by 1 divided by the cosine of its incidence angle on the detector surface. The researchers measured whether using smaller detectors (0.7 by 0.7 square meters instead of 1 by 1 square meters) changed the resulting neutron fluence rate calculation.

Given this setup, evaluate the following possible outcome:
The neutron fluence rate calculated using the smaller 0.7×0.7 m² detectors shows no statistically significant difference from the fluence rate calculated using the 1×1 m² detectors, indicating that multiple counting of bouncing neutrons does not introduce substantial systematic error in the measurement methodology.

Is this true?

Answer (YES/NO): YES